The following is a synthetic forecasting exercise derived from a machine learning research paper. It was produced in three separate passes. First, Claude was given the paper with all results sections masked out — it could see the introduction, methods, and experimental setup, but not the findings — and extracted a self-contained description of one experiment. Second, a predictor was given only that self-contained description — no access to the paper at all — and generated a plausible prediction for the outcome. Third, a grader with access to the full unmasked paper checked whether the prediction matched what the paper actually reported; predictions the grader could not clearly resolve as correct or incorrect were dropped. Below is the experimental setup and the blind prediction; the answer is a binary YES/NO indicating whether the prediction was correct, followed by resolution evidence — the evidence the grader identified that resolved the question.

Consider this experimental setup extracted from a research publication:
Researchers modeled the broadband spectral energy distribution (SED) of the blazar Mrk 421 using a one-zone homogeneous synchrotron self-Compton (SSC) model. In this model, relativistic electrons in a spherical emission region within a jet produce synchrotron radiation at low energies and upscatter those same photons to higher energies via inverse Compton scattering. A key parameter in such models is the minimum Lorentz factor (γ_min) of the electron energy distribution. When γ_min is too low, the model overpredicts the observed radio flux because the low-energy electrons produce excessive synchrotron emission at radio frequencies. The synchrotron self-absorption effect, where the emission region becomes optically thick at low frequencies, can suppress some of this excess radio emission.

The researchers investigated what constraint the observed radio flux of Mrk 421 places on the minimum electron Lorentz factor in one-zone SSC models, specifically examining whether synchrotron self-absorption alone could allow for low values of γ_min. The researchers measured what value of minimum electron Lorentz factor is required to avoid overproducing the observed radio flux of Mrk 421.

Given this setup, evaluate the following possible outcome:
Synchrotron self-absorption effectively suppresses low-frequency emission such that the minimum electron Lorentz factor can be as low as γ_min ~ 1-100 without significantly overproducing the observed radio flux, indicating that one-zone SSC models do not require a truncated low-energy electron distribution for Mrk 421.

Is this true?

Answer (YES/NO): NO